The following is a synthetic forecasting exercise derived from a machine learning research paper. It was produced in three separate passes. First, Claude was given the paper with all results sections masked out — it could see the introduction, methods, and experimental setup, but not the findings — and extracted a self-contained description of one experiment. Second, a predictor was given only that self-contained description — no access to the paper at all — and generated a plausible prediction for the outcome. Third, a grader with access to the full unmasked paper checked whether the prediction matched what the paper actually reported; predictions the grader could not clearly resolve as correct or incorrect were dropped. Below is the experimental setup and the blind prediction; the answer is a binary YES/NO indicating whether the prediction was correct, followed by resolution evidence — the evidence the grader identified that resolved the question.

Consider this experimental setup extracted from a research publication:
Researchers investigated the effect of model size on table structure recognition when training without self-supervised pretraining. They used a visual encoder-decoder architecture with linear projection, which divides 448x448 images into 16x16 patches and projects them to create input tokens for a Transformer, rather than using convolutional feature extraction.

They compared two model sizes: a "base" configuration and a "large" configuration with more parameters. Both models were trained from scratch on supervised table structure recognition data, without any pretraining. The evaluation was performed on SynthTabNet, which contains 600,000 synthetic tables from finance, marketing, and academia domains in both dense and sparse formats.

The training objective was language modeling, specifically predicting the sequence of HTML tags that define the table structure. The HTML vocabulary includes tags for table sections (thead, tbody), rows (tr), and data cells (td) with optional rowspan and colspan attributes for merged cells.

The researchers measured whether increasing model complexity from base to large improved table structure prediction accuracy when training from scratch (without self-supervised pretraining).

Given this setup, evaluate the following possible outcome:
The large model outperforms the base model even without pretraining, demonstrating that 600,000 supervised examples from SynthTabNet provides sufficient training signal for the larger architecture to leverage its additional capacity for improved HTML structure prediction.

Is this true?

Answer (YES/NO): NO